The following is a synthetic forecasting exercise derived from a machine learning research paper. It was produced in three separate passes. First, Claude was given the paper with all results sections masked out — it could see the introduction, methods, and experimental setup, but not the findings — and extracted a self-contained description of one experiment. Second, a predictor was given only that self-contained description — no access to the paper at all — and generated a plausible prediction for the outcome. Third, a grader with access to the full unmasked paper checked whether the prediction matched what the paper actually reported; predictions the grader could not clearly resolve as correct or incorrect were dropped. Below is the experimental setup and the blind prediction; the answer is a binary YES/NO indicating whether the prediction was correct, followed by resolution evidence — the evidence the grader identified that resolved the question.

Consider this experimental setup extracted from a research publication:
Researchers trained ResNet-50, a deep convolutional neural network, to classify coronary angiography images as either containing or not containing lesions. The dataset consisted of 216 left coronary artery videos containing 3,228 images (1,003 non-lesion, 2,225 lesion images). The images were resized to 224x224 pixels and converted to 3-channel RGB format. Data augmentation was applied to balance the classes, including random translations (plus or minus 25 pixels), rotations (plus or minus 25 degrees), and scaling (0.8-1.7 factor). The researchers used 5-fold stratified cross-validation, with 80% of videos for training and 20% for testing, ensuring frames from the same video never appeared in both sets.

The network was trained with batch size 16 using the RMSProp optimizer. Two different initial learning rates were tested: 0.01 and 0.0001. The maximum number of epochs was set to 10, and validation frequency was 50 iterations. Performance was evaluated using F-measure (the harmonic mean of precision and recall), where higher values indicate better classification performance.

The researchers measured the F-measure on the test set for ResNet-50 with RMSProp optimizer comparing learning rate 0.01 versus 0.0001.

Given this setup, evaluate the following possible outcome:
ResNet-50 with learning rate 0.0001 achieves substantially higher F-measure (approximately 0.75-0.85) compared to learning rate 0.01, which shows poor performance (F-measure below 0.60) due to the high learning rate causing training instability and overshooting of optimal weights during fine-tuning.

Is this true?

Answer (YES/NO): YES